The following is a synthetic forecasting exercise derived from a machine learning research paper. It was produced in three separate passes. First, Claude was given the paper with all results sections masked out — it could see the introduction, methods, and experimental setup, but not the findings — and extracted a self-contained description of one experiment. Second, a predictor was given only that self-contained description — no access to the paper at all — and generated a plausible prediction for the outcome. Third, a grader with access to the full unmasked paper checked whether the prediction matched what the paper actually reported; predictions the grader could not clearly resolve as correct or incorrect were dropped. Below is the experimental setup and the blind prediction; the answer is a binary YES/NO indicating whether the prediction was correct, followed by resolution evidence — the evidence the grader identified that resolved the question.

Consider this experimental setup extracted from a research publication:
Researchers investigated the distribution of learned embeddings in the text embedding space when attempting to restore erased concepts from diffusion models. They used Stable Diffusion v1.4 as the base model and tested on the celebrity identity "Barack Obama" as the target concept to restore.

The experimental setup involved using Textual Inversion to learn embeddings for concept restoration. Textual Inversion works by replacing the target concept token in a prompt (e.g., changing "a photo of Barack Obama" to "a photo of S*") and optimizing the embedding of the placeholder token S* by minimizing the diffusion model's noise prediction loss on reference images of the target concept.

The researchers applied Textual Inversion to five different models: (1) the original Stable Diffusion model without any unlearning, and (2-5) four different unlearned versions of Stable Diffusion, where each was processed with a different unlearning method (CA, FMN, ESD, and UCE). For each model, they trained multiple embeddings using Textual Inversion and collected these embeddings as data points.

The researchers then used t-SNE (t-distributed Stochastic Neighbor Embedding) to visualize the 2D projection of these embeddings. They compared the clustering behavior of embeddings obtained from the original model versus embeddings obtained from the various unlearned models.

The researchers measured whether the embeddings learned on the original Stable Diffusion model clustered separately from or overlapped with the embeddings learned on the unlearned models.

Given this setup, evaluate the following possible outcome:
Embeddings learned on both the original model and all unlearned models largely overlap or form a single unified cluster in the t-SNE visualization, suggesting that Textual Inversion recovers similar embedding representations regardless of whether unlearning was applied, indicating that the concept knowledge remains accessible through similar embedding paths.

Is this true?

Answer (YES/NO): NO